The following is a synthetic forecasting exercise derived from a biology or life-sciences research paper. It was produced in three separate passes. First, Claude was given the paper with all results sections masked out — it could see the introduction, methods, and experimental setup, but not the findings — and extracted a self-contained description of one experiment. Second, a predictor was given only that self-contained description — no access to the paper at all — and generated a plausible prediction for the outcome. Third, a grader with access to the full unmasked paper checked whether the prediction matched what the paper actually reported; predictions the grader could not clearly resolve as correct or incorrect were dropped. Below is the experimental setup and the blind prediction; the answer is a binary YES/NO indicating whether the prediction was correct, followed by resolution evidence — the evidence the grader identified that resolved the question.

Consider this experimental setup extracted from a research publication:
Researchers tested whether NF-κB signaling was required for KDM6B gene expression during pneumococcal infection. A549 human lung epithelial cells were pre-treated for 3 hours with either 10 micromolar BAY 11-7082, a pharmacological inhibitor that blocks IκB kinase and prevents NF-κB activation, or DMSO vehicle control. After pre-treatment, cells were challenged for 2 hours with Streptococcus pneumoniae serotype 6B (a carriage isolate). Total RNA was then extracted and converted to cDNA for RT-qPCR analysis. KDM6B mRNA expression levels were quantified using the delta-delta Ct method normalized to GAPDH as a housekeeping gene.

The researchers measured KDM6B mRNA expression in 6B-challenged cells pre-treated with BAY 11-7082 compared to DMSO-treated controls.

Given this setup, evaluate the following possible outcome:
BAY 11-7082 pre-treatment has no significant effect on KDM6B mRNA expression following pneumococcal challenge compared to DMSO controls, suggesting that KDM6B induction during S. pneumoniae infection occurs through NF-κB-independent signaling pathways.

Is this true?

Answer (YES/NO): NO